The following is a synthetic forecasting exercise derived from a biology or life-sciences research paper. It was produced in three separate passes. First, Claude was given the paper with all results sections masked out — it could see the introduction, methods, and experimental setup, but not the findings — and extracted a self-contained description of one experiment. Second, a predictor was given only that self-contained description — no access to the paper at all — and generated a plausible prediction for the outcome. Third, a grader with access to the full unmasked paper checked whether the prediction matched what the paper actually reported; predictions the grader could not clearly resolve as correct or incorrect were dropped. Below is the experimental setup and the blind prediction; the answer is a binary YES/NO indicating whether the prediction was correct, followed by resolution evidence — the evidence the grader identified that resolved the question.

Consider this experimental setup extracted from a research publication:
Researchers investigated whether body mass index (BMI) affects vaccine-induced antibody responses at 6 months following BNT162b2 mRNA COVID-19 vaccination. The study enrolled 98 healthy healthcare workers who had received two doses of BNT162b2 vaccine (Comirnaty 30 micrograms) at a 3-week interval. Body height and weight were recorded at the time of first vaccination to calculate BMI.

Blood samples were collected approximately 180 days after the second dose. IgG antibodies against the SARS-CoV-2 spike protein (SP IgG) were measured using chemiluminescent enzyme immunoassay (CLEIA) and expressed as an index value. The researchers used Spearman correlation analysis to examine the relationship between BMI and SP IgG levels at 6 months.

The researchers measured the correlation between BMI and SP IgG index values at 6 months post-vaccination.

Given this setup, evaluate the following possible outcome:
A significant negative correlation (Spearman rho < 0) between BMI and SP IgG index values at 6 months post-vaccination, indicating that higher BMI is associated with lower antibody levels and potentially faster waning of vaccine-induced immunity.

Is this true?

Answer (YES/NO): NO